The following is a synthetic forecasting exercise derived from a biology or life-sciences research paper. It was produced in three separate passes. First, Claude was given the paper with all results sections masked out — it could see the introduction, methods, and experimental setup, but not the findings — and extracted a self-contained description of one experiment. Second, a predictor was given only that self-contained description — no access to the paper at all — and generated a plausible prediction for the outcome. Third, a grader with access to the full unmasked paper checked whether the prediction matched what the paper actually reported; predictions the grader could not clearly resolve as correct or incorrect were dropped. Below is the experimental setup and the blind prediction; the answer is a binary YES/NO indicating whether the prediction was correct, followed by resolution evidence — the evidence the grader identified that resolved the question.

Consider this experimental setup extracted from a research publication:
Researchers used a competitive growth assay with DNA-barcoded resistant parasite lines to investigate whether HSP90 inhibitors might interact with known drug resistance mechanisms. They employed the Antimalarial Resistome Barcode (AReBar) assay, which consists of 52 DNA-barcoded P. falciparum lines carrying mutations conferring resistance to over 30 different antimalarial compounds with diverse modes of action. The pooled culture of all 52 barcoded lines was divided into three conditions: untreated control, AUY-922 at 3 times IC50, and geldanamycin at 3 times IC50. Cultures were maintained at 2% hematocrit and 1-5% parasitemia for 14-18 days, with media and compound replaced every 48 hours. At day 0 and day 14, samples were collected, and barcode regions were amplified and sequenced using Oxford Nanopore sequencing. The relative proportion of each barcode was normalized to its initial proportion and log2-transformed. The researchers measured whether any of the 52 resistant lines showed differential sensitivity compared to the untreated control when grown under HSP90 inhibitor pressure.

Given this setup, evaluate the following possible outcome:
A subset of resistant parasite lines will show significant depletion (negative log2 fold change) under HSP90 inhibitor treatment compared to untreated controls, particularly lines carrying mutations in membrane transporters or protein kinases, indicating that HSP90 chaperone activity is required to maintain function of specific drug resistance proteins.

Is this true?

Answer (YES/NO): NO